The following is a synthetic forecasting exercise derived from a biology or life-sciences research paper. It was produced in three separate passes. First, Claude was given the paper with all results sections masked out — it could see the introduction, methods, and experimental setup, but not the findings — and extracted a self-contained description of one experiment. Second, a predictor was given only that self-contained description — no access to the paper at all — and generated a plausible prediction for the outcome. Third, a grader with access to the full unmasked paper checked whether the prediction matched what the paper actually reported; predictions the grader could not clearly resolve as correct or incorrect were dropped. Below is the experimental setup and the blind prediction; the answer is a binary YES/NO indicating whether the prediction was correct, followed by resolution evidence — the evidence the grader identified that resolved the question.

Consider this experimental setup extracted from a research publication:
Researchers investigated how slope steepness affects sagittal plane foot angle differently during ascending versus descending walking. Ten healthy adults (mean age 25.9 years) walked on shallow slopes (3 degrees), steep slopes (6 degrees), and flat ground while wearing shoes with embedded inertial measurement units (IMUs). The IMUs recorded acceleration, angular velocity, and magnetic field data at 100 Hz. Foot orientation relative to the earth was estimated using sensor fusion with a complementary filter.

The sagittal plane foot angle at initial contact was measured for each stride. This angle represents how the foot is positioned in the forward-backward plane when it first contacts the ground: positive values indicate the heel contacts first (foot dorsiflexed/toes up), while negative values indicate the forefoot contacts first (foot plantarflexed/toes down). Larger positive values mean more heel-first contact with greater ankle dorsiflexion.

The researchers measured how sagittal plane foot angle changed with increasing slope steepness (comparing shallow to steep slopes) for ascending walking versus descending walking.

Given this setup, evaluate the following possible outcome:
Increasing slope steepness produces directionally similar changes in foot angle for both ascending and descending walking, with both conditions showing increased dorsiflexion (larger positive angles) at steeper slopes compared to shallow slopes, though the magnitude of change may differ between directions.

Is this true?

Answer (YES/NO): NO